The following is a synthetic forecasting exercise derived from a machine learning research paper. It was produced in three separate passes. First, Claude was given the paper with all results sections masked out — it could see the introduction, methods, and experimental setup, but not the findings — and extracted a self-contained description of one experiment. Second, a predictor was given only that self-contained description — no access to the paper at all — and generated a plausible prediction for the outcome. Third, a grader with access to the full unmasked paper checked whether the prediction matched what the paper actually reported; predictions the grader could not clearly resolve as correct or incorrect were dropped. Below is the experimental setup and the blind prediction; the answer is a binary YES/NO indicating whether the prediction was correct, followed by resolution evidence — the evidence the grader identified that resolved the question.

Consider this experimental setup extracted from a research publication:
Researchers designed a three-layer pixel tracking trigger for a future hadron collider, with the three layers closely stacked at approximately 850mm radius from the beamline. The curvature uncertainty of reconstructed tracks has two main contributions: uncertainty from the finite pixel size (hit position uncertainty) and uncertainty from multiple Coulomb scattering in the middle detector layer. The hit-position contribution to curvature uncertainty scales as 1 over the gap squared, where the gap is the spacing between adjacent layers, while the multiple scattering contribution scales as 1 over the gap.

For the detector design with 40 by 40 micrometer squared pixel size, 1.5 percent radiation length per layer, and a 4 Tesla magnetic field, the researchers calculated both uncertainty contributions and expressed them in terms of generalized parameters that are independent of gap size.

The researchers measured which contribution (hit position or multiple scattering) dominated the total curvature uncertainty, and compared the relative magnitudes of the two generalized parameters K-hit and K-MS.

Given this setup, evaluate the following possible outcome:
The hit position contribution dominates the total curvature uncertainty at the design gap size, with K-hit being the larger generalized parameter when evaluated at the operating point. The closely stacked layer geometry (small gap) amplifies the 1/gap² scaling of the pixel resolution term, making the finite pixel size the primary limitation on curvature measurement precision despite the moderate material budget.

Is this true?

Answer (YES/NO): NO